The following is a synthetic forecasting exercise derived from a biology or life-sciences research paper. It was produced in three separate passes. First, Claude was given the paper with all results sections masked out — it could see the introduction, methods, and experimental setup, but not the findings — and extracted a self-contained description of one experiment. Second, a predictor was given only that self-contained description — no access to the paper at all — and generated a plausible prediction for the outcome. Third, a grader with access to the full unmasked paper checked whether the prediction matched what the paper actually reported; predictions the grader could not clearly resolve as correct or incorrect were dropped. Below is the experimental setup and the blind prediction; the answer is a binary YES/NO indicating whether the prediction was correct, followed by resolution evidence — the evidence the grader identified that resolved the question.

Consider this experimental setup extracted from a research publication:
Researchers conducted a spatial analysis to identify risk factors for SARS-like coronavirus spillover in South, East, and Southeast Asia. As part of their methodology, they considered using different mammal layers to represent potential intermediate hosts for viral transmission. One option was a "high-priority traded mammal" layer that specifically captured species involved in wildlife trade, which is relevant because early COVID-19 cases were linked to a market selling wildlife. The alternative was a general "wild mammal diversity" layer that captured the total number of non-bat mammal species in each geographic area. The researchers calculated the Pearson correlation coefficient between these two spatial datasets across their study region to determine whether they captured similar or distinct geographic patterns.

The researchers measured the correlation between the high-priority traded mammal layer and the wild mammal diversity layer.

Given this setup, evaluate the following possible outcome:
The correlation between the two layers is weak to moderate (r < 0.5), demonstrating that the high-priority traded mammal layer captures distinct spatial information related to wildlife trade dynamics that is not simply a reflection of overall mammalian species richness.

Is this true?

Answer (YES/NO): NO